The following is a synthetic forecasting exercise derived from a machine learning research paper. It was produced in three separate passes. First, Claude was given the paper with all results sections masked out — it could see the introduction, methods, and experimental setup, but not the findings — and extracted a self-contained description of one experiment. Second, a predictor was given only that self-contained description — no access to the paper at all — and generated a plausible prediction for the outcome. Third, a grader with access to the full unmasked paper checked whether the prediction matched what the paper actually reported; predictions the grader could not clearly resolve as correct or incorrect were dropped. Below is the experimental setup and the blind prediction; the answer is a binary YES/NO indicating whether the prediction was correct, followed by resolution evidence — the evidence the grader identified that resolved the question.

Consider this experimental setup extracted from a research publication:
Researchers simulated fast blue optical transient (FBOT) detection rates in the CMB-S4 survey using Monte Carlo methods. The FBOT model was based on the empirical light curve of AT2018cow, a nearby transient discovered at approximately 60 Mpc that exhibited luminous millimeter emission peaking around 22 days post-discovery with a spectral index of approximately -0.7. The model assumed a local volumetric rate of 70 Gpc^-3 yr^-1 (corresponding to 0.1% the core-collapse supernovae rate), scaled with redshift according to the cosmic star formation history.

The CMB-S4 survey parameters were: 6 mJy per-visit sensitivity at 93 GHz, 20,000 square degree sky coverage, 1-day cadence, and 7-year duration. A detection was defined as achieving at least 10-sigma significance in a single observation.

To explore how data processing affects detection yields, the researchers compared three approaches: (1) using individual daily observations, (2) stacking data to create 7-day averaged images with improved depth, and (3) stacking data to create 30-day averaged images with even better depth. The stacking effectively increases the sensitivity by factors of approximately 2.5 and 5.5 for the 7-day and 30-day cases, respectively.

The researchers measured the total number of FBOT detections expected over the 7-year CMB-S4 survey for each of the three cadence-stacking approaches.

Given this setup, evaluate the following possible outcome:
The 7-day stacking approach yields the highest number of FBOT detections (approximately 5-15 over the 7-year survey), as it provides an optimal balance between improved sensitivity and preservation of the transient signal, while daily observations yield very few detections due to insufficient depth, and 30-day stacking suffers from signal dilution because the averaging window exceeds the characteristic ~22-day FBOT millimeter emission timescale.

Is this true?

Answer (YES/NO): NO